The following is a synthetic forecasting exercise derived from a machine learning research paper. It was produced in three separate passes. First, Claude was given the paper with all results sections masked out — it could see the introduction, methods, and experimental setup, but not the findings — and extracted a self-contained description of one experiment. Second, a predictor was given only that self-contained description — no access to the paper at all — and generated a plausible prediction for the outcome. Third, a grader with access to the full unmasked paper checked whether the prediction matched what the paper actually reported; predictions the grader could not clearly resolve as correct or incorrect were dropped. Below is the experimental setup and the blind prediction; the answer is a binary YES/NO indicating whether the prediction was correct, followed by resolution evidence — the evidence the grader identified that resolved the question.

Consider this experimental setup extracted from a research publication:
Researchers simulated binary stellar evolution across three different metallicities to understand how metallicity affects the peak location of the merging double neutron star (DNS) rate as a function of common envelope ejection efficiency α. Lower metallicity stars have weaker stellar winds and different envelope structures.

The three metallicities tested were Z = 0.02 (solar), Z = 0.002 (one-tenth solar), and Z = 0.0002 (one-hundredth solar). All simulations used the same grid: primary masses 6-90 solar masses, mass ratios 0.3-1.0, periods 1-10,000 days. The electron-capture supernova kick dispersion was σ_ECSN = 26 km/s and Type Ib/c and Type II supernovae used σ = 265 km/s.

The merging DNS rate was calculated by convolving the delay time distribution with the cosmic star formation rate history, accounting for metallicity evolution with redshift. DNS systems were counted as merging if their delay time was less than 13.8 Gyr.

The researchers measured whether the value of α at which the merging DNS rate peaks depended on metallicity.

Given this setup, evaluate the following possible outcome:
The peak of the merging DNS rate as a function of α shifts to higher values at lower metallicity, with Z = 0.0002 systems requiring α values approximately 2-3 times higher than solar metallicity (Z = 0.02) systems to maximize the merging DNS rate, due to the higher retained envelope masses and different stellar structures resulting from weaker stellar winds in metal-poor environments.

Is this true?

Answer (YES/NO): NO